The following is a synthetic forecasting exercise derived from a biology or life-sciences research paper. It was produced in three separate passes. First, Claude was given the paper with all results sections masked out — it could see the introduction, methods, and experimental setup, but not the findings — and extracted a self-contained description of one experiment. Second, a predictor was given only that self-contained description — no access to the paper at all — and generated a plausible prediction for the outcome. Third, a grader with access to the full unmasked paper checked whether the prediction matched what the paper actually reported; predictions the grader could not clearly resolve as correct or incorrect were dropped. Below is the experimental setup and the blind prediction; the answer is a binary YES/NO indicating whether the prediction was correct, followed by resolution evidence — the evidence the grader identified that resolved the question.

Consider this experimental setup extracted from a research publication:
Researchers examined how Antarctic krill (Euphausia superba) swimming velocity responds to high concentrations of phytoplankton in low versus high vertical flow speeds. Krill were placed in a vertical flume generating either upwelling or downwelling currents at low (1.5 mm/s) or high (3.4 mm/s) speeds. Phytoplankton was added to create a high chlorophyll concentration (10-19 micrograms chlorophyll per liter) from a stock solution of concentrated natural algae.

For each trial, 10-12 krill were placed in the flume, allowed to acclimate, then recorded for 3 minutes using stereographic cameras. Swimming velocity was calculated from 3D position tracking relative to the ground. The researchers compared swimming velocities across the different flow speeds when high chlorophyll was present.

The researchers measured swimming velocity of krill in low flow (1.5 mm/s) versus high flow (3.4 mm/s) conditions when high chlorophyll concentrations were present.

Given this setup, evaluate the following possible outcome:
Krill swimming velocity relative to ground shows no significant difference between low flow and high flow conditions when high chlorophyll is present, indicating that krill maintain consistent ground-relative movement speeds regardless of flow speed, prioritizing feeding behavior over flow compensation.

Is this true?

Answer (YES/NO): NO